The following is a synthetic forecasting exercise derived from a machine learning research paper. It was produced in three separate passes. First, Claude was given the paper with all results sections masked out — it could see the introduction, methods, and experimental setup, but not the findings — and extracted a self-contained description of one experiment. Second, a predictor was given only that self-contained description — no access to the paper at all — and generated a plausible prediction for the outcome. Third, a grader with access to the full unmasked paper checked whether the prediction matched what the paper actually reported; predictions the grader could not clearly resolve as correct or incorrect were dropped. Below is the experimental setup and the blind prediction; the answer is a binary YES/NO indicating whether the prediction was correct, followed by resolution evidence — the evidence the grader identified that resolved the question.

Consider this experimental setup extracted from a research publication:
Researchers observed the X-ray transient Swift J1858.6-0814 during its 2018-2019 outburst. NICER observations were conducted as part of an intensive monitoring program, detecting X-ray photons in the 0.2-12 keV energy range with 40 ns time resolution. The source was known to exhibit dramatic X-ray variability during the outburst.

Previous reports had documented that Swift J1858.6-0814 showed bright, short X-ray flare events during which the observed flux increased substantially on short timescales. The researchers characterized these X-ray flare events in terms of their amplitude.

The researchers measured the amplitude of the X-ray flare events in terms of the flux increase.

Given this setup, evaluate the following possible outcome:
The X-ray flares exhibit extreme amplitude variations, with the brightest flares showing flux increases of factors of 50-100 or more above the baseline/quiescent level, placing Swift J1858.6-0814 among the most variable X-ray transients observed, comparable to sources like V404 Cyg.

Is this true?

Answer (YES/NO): NO